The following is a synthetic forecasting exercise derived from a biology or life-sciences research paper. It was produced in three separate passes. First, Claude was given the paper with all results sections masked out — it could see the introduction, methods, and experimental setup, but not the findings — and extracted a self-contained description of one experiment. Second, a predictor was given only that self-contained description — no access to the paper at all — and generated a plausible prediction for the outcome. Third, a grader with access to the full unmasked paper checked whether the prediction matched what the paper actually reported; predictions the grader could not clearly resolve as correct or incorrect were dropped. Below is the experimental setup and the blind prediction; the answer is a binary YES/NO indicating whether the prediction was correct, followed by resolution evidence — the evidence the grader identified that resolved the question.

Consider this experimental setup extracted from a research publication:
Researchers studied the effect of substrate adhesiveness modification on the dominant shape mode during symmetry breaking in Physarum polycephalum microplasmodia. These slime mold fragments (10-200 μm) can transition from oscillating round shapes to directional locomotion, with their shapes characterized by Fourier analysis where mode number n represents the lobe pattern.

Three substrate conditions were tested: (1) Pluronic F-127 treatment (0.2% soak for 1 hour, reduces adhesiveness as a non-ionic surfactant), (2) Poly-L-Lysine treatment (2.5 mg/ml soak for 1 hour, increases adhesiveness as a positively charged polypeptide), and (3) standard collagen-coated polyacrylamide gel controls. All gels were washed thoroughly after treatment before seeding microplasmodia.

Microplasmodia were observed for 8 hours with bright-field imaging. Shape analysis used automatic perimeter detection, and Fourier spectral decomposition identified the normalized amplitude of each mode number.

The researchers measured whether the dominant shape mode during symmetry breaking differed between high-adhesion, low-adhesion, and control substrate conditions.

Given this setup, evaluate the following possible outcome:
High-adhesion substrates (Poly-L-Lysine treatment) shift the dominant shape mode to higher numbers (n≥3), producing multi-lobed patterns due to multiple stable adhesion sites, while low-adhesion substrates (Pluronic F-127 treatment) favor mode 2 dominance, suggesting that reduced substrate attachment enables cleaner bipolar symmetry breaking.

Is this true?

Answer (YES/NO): NO